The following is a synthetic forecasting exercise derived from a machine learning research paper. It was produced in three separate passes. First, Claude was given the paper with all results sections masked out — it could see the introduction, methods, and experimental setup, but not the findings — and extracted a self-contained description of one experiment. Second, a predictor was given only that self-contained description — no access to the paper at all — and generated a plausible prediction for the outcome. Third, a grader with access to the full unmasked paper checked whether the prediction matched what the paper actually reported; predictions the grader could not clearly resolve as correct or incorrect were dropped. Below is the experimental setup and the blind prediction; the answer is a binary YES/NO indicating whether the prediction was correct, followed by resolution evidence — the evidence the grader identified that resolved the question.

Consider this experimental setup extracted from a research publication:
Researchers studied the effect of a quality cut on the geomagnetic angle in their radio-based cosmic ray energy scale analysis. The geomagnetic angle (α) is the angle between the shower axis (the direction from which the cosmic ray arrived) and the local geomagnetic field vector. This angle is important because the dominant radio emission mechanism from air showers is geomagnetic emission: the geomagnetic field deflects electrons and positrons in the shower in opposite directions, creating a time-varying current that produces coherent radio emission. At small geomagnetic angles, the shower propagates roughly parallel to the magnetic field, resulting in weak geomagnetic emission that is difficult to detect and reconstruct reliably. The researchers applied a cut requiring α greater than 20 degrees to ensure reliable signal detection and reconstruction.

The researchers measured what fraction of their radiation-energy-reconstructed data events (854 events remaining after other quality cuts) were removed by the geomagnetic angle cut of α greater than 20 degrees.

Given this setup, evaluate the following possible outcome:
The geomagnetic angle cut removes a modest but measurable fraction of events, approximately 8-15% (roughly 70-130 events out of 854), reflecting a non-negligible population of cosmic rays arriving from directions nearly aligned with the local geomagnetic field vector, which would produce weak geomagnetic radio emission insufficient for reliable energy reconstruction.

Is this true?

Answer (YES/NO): NO